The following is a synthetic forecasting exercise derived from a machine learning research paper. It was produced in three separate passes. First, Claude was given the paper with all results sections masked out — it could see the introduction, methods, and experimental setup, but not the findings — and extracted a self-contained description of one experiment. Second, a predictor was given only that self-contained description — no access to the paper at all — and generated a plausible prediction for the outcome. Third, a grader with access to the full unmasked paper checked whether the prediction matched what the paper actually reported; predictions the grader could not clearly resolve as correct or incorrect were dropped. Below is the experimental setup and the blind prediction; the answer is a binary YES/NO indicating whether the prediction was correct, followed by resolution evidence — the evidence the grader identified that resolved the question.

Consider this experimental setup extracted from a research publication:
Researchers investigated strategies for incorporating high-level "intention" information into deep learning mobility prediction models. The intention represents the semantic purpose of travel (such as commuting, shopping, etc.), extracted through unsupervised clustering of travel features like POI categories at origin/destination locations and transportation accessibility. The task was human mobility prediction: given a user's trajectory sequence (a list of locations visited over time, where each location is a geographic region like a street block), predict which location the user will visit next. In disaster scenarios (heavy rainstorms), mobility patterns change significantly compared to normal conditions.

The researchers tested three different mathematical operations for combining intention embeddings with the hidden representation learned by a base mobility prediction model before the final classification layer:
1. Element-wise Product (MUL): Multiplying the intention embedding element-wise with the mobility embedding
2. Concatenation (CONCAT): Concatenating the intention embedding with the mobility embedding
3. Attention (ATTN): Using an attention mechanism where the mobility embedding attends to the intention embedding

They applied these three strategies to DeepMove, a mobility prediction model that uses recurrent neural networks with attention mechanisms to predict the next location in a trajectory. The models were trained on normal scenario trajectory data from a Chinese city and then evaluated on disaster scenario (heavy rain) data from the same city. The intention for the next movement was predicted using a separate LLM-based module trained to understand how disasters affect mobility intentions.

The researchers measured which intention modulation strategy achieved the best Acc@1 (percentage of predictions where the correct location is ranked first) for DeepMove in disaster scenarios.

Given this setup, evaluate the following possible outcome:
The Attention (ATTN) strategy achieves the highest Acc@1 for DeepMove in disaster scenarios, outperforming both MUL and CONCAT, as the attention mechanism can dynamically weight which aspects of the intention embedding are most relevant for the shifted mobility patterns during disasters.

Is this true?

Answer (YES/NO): YES